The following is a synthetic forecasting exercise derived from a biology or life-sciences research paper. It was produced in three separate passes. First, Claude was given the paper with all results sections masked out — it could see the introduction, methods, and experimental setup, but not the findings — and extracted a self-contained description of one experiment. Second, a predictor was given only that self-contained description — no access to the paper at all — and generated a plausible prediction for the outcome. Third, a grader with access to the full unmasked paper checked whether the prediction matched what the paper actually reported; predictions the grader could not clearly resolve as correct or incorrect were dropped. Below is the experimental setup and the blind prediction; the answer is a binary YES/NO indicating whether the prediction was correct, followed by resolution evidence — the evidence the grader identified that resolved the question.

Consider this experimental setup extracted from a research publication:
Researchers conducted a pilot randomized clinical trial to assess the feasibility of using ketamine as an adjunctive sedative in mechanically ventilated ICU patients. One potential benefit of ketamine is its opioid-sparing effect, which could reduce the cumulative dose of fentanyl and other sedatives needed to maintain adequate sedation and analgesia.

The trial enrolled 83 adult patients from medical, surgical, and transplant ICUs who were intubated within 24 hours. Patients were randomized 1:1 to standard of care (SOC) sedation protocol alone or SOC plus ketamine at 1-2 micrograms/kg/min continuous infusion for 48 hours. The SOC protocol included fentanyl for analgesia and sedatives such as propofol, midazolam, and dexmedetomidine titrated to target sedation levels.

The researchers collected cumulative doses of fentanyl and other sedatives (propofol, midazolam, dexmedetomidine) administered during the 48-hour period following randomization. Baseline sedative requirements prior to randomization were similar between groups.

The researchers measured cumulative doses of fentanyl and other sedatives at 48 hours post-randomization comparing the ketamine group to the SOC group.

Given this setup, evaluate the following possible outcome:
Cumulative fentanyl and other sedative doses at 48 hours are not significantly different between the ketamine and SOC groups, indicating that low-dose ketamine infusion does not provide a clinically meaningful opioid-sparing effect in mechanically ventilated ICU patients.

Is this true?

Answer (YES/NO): YES